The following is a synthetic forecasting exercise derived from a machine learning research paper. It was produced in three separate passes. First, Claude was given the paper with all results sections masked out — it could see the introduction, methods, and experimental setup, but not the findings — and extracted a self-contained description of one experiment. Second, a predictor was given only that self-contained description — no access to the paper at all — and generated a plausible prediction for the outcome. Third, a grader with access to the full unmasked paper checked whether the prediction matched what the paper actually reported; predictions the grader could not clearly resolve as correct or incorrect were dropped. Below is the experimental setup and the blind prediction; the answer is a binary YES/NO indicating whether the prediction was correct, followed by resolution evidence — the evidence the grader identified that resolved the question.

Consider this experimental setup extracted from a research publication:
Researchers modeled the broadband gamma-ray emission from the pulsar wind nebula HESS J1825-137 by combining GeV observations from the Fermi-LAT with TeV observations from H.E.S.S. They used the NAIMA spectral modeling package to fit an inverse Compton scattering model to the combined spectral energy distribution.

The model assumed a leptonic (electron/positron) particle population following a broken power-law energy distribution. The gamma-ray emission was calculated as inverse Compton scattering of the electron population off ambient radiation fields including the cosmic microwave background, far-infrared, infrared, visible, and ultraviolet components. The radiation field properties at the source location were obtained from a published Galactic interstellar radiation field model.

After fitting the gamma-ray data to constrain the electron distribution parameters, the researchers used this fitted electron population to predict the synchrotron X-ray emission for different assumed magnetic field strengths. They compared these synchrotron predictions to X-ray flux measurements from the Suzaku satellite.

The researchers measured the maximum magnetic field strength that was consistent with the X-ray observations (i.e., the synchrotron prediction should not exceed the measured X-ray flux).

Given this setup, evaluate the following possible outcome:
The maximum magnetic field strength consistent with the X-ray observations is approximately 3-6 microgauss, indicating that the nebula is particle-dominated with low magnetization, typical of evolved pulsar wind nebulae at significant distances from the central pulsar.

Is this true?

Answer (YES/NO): YES